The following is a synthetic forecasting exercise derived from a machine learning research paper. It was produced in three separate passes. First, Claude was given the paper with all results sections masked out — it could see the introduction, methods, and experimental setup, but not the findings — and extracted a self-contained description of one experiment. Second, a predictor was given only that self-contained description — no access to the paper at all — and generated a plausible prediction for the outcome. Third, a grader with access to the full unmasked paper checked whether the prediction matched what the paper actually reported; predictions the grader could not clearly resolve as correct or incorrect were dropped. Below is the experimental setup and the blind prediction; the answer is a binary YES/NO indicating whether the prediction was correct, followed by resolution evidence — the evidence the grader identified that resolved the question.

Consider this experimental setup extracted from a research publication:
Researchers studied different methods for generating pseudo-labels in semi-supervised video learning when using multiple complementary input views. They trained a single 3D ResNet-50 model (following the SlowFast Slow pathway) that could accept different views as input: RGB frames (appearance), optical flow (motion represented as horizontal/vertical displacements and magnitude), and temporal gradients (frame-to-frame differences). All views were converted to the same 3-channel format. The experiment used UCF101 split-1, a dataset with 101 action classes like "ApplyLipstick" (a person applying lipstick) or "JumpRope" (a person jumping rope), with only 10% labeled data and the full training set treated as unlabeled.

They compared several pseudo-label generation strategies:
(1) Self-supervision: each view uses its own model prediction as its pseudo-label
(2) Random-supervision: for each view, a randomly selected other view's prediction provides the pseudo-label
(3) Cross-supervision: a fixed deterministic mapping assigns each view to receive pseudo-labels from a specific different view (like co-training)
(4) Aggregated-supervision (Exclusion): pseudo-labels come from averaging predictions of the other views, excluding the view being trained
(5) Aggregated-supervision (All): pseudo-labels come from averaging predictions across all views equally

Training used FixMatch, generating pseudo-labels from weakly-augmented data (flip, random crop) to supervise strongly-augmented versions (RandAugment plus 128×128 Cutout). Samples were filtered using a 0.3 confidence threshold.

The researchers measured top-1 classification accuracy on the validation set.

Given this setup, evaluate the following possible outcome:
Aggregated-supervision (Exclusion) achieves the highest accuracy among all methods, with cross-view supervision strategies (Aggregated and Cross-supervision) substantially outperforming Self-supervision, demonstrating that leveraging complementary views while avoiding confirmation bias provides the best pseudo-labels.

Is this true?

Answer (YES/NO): NO